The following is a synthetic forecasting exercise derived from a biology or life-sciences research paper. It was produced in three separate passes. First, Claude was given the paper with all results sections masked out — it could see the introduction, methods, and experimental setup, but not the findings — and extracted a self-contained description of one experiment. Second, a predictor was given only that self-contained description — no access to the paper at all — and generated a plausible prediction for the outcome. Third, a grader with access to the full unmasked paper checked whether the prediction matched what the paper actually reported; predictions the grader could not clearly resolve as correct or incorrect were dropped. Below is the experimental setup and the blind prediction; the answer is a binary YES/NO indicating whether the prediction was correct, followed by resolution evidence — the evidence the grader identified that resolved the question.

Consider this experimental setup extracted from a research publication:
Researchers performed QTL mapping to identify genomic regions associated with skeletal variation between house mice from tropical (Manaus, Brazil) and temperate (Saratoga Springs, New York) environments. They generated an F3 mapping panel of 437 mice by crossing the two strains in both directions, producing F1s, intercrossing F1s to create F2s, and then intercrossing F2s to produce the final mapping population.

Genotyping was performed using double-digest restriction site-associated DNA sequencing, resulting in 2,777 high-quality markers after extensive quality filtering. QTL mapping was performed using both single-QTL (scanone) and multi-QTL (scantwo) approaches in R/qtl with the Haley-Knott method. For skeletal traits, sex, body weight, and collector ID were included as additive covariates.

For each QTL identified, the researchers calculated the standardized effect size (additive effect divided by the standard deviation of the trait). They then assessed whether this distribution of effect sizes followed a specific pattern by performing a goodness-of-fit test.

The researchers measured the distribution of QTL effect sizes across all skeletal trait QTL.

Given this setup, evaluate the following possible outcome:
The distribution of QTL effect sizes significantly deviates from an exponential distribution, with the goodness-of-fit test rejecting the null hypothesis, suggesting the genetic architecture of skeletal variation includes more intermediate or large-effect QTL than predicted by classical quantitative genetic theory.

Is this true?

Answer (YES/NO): NO